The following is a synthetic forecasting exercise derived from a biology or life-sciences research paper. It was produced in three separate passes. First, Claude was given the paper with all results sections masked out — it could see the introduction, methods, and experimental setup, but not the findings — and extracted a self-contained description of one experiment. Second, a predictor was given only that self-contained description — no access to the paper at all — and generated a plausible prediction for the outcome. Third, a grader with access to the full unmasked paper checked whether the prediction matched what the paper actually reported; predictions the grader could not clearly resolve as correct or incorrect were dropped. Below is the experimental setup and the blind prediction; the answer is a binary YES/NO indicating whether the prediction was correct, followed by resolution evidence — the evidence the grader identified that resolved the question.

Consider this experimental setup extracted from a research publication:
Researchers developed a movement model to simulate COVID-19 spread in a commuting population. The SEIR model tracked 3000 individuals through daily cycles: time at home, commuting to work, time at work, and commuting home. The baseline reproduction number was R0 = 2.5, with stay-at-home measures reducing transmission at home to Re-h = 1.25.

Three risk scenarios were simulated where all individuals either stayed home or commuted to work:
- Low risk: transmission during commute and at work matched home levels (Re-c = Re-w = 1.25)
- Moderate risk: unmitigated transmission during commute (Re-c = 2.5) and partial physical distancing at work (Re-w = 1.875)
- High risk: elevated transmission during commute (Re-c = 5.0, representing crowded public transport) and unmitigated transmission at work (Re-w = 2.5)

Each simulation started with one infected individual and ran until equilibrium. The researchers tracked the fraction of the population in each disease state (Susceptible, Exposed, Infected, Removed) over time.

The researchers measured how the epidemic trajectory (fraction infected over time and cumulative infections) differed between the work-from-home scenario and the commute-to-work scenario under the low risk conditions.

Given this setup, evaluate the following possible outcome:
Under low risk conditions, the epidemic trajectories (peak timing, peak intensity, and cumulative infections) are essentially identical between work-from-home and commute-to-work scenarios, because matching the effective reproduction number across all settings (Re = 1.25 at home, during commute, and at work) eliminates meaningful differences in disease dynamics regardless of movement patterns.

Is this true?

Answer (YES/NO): YES